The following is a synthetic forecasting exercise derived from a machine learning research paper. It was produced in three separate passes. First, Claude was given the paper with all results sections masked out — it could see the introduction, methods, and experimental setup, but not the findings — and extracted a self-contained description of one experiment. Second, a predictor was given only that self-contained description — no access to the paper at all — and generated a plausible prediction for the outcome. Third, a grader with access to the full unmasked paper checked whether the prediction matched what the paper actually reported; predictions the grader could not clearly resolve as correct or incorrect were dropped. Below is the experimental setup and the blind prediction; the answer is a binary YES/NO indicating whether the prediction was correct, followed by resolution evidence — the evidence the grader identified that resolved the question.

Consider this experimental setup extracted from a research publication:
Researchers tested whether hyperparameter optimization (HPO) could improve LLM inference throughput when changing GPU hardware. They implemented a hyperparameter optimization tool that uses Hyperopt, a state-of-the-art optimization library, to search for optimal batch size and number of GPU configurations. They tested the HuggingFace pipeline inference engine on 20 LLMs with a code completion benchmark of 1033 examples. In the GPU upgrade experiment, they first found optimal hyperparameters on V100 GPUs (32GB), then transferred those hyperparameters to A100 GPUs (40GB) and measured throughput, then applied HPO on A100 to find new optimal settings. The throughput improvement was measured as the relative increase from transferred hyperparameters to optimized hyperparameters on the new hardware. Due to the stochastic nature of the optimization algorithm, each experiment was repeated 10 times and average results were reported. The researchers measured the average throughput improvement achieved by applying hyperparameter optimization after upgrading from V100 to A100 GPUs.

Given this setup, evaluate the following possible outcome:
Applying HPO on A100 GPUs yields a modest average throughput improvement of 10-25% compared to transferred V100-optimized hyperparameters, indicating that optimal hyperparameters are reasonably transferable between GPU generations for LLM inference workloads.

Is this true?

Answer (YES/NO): NO